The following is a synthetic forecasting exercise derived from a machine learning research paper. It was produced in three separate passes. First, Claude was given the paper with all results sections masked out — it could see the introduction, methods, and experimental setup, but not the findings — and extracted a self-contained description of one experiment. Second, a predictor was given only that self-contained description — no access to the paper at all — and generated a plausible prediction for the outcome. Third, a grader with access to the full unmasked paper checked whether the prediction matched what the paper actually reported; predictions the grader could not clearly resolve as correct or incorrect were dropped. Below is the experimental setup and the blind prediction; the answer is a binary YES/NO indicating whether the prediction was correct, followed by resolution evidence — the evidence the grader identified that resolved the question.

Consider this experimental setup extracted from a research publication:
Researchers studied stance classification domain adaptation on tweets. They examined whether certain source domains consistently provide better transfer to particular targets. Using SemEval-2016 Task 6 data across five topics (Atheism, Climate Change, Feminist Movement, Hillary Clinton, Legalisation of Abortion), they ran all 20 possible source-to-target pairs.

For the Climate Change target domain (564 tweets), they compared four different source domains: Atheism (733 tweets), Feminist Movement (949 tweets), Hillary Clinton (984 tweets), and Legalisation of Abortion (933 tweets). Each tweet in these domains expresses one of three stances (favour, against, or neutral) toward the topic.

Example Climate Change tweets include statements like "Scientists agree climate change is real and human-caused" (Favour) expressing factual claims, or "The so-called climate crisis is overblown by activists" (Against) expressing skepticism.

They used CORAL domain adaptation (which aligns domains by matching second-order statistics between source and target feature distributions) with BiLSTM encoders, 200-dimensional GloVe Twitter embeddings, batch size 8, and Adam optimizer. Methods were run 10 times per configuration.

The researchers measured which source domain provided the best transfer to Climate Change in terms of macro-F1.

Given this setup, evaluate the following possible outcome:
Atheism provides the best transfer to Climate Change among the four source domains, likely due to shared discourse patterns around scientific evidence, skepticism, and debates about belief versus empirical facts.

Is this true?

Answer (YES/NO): NO